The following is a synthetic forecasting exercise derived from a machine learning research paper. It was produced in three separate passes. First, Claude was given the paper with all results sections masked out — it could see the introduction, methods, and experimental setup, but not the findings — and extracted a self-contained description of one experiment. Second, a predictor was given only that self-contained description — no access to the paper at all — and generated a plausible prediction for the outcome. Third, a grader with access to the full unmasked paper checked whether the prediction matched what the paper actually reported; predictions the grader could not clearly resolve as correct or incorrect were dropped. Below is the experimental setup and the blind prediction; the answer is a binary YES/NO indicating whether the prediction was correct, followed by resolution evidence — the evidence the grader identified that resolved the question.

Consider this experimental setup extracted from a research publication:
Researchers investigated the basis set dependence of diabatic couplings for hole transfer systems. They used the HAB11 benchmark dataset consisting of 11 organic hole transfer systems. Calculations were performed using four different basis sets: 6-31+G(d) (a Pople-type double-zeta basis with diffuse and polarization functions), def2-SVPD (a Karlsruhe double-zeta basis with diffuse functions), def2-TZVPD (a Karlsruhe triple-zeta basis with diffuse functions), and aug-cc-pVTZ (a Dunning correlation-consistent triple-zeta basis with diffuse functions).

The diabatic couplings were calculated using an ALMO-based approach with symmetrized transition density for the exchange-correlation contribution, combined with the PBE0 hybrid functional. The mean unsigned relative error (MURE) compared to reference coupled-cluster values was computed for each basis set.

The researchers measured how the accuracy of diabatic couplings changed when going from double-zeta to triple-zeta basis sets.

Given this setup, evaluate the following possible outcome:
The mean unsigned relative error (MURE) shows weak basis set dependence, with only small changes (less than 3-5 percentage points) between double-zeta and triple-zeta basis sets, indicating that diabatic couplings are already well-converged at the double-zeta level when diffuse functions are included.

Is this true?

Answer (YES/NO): YES